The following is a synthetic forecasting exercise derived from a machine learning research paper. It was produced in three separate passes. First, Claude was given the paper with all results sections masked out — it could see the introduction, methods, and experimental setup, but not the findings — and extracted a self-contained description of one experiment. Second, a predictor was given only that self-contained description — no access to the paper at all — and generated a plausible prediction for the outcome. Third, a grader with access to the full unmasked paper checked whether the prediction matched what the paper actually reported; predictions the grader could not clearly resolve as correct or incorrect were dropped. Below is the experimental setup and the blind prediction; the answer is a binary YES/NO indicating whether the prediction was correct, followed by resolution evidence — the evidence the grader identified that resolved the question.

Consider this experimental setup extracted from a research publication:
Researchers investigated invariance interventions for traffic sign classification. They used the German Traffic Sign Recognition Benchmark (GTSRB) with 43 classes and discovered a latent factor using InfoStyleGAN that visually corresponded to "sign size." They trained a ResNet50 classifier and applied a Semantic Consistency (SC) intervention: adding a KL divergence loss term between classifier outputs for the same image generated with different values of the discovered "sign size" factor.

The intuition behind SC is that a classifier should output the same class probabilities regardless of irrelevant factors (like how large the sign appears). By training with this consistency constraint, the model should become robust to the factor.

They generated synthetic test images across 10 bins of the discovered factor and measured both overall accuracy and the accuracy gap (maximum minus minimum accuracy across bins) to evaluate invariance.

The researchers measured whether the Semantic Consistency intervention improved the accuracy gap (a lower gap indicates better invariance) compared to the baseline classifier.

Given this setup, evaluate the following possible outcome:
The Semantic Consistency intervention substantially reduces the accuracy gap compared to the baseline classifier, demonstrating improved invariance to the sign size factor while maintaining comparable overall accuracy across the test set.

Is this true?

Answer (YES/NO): NO